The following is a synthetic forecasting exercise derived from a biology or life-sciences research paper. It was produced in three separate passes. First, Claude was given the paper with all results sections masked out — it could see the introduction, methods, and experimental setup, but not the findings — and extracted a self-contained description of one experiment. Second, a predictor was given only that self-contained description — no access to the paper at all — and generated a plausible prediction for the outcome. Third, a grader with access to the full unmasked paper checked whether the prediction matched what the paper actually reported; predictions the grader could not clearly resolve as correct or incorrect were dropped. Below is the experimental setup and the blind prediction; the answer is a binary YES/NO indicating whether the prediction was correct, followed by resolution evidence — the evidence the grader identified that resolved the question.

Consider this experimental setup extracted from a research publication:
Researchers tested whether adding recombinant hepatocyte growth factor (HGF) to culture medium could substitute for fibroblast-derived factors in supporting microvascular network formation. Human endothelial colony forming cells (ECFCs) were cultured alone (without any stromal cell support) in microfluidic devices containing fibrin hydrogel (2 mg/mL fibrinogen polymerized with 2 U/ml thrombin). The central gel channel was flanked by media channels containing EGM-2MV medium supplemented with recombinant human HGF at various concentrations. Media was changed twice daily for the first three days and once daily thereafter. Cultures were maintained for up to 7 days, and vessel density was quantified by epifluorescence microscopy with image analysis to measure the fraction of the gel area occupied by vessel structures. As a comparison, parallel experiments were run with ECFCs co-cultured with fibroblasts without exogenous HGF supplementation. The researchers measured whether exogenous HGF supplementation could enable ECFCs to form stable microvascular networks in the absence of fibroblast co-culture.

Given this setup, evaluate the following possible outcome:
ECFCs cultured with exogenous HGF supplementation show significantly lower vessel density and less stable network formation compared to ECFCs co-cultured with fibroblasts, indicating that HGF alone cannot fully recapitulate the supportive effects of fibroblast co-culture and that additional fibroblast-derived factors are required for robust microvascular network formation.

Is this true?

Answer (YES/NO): YES